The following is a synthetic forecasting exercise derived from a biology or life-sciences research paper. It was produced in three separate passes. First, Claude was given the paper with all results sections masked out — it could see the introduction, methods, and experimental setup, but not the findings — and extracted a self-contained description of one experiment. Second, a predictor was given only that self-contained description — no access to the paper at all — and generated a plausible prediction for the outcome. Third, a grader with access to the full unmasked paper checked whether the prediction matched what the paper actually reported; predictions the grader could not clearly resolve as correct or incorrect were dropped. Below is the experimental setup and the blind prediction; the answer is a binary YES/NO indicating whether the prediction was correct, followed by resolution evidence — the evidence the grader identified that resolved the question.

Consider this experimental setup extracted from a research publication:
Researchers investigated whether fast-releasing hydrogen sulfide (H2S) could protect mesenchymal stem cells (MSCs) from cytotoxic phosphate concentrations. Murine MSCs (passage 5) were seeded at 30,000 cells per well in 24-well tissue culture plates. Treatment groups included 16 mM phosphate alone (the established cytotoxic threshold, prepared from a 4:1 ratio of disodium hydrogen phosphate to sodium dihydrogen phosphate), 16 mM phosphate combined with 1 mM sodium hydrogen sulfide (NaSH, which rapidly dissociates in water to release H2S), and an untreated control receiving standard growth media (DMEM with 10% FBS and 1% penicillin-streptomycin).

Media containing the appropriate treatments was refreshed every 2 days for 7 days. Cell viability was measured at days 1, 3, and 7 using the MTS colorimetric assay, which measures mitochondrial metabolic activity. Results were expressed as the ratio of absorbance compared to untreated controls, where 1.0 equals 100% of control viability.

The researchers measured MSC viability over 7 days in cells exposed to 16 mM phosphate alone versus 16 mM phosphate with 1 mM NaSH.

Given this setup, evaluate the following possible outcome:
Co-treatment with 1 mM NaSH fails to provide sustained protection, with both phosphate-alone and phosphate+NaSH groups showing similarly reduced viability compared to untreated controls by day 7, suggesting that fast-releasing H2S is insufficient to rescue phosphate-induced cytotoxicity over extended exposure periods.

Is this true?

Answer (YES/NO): NO